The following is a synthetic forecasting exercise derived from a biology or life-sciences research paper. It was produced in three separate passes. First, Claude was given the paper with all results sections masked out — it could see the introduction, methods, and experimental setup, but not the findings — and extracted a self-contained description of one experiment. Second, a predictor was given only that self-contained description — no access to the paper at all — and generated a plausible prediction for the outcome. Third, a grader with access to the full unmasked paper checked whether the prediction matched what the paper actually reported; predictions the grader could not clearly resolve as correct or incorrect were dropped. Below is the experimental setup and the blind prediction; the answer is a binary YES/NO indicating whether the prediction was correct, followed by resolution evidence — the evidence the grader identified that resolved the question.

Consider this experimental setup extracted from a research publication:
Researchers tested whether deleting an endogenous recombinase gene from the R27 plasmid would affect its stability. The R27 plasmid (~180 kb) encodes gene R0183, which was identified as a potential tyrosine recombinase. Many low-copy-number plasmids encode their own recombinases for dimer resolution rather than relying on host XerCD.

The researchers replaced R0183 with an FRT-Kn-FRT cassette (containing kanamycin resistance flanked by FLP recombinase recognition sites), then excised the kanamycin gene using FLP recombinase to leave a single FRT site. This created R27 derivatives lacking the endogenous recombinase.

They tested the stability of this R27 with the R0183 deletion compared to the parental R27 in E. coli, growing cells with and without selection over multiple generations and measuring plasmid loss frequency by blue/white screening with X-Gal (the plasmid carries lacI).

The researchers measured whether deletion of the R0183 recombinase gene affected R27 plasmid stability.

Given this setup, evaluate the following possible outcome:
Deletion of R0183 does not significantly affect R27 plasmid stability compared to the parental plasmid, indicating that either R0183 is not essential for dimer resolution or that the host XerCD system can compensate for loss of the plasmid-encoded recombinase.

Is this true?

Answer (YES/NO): YES